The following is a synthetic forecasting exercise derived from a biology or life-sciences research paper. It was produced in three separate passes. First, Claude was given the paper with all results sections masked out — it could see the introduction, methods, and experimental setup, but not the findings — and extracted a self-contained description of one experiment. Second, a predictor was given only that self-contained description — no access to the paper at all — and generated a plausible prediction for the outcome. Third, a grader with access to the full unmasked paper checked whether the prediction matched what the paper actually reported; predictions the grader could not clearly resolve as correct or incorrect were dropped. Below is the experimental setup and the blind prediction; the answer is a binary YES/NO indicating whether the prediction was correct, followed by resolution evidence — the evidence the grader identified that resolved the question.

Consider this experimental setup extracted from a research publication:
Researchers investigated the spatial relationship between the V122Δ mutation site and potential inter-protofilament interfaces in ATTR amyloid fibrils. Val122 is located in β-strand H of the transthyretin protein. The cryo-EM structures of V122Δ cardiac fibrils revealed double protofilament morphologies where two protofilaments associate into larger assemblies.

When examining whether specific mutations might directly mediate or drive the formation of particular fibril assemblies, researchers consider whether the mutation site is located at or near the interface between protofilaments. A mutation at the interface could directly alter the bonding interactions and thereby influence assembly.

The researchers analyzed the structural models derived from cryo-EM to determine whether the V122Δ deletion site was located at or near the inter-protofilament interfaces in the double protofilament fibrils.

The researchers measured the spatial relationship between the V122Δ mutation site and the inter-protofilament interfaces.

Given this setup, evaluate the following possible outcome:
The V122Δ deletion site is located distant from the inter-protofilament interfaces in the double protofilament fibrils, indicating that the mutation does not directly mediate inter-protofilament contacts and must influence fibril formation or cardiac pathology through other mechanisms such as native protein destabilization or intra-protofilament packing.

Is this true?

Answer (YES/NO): YES